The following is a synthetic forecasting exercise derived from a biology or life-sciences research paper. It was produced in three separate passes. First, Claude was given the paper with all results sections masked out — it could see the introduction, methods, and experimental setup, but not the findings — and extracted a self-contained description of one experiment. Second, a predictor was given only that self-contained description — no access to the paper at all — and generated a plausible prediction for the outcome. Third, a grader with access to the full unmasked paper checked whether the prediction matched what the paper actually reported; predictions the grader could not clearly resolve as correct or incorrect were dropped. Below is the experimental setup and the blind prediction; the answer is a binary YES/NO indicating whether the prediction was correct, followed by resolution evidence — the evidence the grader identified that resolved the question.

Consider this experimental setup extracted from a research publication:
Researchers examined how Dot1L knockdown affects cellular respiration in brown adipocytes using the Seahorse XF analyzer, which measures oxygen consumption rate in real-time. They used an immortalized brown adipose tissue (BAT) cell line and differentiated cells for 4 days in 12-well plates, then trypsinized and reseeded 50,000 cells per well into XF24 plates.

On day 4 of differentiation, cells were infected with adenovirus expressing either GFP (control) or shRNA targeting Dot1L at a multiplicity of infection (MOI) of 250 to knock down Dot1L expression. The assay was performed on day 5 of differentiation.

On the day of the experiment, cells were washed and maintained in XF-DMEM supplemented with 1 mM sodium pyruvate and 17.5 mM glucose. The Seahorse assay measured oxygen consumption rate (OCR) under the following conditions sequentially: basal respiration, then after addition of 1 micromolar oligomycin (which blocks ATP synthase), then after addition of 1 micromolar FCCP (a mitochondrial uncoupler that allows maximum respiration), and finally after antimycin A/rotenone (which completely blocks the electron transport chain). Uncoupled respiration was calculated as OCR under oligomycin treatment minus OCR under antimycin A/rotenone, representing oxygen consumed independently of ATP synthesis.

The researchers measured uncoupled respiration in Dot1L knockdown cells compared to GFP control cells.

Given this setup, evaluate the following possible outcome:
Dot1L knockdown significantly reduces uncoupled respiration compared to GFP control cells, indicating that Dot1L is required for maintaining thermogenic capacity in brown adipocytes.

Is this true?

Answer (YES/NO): YES